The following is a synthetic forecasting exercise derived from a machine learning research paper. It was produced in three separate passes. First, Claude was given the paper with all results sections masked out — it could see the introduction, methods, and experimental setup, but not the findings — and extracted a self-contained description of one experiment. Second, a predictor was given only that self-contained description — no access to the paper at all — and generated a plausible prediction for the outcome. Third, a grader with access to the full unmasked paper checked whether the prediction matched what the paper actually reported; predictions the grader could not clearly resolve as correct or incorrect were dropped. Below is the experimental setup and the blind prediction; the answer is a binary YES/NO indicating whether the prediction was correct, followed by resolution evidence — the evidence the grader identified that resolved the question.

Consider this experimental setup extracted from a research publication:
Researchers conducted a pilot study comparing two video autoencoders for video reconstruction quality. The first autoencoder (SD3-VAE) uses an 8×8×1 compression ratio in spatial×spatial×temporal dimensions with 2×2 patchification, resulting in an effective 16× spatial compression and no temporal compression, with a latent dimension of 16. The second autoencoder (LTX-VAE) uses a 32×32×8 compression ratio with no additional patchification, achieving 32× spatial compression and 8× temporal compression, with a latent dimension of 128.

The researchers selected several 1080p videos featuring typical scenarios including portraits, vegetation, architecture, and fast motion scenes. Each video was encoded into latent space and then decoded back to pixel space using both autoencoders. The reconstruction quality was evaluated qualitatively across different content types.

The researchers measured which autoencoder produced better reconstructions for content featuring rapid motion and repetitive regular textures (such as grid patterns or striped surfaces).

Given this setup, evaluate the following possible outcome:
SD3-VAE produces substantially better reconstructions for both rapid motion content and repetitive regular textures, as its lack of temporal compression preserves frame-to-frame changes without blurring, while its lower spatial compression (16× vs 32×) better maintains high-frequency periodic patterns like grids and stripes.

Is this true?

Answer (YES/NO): YES